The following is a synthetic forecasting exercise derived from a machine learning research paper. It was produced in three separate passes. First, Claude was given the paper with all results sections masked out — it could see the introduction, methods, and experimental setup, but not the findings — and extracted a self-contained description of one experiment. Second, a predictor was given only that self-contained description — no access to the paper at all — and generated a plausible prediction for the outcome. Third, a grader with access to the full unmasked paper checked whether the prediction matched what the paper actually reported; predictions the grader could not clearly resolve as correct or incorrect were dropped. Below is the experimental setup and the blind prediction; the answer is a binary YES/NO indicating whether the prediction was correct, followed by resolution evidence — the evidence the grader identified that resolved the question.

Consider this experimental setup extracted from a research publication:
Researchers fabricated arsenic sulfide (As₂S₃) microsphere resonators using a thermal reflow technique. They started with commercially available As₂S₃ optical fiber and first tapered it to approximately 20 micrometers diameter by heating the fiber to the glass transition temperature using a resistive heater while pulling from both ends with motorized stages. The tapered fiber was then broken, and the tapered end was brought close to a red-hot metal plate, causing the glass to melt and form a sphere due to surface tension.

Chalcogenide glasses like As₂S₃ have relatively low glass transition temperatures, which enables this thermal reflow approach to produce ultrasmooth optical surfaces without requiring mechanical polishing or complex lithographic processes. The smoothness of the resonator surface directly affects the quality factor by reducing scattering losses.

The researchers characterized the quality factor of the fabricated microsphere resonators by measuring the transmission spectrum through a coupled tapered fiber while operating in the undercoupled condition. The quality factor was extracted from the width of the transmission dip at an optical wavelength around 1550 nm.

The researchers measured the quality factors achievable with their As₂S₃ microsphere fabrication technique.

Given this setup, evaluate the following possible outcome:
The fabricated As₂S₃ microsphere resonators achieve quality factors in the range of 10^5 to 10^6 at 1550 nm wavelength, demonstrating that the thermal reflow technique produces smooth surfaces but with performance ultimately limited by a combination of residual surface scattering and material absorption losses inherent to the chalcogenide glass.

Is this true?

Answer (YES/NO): NO